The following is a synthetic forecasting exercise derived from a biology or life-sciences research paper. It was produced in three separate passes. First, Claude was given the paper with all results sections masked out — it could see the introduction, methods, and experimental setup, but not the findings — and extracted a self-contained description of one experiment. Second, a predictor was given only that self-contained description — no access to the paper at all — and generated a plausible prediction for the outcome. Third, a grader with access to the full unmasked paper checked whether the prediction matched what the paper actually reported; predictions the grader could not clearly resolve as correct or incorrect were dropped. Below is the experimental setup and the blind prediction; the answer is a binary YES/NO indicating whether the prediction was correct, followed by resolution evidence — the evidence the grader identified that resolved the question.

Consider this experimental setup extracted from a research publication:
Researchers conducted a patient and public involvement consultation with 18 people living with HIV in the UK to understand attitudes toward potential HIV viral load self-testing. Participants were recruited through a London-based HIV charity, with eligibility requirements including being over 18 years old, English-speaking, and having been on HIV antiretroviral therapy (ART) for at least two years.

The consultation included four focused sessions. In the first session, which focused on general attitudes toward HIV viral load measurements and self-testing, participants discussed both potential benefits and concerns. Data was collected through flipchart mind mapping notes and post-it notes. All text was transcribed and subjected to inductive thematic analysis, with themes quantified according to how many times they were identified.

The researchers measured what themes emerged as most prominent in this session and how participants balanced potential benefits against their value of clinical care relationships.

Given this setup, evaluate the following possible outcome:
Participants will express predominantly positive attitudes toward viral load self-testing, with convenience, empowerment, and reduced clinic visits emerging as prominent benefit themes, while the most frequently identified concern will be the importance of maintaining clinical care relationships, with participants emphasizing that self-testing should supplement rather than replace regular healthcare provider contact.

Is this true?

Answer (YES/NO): NO